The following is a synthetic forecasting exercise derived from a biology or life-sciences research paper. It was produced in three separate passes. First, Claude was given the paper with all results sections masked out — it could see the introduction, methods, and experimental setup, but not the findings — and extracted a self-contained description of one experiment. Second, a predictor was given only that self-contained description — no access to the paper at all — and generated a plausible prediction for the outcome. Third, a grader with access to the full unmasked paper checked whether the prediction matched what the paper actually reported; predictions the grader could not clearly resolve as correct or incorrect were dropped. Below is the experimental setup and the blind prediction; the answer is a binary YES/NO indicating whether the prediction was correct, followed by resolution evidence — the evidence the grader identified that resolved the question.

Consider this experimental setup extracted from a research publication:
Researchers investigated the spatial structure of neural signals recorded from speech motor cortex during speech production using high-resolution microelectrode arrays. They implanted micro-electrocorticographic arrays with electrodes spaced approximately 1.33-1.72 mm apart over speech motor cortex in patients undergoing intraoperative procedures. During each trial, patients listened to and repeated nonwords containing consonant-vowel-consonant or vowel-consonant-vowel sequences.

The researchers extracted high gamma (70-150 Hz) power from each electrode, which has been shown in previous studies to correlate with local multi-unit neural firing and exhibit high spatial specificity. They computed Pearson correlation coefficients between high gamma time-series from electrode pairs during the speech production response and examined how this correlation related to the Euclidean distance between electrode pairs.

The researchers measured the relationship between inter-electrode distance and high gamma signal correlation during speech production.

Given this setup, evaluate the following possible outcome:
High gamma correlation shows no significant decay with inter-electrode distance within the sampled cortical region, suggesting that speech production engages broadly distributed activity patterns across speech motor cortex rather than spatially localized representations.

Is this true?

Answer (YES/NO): NO